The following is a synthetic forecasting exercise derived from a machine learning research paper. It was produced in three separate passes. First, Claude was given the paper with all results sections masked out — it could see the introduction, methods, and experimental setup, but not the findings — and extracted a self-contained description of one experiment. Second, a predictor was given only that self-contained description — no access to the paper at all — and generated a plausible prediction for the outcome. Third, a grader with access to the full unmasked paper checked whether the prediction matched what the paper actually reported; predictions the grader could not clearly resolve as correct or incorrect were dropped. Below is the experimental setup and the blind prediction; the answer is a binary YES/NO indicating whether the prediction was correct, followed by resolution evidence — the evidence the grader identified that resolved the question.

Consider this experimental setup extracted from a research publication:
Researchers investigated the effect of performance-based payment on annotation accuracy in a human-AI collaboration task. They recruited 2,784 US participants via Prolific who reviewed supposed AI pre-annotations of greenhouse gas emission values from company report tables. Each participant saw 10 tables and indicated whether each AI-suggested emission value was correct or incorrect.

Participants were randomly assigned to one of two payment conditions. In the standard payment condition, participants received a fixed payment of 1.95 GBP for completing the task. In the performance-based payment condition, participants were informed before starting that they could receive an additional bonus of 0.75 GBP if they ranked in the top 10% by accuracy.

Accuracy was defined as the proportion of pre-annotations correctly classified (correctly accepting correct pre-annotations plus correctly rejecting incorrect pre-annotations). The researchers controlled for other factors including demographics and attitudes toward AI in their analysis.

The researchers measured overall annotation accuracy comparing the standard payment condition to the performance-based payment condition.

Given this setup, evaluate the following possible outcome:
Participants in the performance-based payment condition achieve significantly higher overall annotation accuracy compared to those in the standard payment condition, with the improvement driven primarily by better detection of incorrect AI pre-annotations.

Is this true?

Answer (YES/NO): NO